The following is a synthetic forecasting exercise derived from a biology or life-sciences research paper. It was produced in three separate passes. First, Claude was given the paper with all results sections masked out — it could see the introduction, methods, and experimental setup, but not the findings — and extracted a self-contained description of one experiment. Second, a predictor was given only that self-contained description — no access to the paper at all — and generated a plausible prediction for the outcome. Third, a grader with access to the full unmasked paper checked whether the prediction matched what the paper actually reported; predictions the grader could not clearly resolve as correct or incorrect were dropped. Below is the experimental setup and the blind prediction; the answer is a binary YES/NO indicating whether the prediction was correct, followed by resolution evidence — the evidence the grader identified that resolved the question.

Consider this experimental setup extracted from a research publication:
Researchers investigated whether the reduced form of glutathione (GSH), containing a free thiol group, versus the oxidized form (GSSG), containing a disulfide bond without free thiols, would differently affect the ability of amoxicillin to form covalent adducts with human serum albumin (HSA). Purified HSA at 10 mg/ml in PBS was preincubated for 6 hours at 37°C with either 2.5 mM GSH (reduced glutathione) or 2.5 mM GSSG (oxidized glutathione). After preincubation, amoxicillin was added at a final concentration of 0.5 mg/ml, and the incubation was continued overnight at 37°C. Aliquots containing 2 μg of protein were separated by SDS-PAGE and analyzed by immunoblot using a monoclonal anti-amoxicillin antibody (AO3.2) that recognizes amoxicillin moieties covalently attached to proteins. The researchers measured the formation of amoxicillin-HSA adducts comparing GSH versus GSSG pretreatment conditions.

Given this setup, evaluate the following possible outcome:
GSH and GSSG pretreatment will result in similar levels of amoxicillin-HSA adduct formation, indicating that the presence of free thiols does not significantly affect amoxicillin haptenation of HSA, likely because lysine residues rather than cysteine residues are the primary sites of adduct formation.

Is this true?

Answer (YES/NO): NO